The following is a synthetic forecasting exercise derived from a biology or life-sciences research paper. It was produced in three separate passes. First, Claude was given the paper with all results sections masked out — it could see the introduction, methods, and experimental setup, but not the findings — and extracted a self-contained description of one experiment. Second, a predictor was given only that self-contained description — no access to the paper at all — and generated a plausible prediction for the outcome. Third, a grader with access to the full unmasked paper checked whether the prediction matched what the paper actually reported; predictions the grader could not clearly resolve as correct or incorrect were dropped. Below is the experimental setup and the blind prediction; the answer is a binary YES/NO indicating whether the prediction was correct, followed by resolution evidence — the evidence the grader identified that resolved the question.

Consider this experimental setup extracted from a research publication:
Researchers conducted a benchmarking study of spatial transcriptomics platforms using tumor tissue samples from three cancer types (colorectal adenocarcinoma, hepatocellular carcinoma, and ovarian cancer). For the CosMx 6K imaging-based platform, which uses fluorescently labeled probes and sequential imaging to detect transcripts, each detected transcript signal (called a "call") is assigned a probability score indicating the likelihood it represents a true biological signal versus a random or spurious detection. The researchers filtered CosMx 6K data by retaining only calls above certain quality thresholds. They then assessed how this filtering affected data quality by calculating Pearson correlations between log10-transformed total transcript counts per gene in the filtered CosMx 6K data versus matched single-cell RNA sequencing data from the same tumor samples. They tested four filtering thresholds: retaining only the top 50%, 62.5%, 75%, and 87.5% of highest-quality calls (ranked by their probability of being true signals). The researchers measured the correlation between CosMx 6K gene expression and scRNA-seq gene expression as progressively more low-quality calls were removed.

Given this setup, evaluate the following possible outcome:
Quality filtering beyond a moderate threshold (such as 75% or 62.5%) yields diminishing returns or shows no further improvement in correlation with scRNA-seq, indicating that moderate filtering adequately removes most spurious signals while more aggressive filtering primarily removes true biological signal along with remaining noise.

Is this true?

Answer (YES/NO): NO